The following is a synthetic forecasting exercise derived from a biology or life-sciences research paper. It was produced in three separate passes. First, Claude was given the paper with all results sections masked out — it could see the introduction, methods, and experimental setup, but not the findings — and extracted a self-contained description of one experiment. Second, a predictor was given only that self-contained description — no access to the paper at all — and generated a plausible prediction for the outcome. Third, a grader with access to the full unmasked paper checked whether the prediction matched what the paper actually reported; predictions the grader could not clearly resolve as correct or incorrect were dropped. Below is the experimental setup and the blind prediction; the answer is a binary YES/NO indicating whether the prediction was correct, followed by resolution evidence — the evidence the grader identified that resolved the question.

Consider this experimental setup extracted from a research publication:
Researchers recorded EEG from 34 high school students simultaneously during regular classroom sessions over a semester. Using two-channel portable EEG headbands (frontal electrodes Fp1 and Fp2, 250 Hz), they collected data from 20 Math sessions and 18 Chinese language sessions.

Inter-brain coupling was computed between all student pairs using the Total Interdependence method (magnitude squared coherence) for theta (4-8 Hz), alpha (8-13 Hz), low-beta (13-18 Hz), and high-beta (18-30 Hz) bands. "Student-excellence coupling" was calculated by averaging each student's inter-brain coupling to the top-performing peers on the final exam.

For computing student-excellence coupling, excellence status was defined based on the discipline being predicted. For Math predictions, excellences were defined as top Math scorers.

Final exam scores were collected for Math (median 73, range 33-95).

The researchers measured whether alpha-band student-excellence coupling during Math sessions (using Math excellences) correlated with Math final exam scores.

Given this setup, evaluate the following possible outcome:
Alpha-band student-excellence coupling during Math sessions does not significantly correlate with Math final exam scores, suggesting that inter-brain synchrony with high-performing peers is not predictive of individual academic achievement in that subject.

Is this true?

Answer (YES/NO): YES